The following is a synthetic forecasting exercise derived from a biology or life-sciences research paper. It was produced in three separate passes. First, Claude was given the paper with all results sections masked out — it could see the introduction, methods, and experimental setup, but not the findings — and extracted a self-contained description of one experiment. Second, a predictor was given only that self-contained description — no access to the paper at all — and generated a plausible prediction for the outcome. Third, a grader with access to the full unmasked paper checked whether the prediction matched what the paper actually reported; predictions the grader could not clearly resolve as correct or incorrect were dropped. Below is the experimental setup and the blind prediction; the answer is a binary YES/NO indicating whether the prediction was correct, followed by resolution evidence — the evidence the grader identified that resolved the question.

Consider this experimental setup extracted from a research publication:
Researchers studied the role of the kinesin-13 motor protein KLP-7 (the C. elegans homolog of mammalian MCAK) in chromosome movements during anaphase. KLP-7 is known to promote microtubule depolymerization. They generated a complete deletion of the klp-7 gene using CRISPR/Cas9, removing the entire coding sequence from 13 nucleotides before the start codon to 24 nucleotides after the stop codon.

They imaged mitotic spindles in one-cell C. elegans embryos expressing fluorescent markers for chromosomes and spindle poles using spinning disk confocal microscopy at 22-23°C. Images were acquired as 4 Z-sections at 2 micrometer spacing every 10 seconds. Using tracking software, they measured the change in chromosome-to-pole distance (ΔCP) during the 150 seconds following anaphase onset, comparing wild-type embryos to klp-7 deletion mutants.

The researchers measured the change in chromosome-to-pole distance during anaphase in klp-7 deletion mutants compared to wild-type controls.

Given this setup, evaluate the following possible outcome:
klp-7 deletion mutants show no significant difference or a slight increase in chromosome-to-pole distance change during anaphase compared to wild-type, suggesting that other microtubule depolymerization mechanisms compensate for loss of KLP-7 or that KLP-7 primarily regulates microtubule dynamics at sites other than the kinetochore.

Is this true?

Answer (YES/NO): NO